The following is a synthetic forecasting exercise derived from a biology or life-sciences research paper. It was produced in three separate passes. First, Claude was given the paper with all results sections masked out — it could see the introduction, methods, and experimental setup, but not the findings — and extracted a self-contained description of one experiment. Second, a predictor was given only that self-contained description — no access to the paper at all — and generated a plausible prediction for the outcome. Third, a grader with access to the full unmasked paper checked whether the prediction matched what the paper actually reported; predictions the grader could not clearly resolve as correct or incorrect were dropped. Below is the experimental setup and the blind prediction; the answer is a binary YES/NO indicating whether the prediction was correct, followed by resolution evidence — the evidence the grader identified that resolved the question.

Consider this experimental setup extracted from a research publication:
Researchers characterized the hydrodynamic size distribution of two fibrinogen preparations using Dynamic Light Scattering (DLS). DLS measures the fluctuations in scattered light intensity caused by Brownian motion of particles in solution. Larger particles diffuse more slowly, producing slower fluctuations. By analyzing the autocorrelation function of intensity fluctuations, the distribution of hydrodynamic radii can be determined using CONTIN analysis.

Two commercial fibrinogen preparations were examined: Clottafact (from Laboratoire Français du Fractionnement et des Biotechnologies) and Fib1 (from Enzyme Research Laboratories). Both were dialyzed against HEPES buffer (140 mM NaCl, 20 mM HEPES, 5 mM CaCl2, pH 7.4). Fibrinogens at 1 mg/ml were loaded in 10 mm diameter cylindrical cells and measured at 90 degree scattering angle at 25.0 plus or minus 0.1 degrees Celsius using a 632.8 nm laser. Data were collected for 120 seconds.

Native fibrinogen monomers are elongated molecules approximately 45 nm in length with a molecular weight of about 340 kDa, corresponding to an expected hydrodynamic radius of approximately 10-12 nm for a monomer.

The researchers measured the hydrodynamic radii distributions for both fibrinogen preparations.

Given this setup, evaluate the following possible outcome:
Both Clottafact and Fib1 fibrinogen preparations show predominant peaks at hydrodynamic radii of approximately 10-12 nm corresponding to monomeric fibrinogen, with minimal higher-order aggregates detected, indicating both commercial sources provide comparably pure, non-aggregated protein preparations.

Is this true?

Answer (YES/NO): NO